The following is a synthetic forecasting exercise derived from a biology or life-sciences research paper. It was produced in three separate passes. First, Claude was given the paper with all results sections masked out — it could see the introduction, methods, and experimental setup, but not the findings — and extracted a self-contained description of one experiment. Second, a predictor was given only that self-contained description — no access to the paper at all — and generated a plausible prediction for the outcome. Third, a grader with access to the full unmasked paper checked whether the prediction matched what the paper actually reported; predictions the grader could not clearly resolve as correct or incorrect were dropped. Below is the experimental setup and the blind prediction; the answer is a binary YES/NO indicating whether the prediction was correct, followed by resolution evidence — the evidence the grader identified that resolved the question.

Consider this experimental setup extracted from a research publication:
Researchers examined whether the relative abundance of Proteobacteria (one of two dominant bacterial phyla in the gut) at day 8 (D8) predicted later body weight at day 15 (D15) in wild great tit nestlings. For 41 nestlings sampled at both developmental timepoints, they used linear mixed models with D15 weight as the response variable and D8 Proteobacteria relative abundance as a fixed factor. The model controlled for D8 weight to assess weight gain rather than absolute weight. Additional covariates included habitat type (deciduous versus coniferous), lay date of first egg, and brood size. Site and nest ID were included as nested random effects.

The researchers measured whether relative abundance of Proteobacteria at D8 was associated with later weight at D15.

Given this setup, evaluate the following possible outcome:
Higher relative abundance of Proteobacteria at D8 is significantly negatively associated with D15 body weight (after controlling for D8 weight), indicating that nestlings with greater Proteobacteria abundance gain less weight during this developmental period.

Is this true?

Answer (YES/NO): NO